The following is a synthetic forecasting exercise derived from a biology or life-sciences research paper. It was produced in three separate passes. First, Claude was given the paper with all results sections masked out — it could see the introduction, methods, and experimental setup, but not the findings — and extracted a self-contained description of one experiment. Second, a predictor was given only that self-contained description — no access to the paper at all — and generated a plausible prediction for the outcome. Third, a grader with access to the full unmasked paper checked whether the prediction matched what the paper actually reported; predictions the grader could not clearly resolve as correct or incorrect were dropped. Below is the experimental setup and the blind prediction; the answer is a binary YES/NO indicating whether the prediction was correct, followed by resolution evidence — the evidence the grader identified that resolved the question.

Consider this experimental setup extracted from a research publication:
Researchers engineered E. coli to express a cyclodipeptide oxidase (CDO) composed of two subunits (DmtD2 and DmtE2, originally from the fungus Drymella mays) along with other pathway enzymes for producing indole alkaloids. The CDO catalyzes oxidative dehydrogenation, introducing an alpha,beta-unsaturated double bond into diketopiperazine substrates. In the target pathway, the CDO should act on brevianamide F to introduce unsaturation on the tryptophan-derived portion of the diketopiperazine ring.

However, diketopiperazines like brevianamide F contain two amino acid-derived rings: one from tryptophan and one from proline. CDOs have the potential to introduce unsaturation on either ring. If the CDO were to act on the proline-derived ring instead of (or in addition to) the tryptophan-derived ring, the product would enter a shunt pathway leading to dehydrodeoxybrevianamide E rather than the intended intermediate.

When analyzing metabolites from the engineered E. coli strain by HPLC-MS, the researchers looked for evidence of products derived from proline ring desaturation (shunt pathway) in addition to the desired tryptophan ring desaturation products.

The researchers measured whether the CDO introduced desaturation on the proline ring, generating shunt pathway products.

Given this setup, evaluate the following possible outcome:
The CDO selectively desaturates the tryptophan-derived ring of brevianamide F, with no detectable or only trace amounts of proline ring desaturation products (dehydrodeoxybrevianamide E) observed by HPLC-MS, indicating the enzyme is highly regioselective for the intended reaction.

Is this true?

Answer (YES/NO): YES